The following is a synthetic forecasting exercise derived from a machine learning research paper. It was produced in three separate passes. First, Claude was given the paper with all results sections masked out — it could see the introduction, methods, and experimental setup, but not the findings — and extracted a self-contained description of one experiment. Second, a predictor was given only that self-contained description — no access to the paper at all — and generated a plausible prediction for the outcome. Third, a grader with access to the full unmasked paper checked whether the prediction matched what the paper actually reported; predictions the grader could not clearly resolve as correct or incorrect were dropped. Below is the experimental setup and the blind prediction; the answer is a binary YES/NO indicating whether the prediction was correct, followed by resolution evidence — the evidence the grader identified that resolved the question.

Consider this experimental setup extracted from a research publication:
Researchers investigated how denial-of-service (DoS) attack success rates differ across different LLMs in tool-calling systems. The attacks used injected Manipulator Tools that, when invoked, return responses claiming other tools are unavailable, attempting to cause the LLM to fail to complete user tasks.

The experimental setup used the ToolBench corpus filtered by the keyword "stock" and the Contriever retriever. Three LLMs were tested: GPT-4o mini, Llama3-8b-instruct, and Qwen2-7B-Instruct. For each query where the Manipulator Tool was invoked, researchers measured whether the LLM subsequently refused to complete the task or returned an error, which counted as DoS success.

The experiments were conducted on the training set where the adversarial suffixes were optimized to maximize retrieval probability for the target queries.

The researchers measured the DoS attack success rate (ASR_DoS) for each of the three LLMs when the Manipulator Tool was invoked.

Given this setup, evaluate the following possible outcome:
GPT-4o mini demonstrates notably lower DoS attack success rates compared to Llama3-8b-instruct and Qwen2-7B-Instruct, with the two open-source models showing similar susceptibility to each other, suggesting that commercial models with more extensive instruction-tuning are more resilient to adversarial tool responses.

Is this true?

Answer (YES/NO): NO